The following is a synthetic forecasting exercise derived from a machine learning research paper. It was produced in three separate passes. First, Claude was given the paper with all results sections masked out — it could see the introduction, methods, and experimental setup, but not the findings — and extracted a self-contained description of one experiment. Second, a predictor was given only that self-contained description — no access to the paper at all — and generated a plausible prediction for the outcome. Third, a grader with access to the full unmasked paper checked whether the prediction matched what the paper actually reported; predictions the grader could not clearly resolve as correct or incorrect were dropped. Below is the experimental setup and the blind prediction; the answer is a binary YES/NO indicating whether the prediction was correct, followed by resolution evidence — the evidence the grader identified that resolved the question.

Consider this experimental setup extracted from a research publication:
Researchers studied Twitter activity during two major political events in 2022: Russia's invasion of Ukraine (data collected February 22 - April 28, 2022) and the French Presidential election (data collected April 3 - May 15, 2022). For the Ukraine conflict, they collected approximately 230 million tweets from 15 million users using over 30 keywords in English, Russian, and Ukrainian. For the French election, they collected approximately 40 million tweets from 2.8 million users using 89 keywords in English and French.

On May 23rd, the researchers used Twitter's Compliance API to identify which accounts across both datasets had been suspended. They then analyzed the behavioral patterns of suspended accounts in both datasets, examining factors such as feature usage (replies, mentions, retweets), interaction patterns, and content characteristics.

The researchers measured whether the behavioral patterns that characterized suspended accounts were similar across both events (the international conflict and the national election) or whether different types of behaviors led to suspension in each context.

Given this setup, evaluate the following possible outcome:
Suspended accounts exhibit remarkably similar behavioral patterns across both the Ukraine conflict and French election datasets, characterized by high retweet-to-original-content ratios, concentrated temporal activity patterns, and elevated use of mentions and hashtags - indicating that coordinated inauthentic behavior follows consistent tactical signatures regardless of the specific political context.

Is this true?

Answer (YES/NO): NO